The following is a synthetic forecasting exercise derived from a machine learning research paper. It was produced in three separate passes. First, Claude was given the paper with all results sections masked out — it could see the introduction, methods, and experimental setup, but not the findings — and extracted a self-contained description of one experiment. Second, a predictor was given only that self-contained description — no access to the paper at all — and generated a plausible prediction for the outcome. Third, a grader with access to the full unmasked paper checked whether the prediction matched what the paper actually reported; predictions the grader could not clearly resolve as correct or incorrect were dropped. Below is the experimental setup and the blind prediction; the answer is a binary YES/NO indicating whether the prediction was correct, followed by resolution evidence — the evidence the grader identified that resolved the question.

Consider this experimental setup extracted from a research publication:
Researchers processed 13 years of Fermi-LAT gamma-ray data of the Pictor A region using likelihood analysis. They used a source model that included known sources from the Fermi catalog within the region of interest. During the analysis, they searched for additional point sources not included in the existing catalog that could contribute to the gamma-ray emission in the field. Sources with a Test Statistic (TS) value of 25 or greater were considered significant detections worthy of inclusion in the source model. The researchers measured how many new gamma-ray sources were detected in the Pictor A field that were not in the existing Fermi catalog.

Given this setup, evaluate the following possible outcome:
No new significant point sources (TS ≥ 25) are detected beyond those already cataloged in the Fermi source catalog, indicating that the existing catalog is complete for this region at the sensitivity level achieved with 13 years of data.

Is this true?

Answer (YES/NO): NO